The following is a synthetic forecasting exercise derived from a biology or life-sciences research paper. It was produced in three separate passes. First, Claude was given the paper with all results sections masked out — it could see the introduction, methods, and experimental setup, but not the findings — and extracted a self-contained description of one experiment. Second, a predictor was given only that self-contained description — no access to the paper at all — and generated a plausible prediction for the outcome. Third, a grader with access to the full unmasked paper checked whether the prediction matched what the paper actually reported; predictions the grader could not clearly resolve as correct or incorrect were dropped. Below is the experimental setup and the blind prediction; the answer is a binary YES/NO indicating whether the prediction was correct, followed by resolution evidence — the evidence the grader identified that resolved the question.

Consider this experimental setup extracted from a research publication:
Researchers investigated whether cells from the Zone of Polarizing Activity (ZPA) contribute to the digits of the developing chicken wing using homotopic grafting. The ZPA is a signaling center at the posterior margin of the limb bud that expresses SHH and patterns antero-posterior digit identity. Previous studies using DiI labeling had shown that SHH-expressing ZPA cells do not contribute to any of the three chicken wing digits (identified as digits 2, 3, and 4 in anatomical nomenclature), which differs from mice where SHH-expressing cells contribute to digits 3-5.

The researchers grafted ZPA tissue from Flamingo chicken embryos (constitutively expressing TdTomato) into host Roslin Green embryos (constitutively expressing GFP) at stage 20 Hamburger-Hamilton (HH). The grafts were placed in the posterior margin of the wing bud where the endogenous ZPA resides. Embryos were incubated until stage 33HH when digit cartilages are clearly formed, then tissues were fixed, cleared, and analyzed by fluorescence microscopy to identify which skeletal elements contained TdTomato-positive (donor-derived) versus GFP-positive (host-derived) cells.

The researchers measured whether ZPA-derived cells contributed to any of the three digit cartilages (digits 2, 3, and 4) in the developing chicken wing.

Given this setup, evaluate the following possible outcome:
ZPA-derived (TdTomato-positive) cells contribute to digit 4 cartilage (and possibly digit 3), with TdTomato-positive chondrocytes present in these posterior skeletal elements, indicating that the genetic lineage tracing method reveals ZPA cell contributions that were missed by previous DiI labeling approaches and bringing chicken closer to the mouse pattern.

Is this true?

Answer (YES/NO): NO